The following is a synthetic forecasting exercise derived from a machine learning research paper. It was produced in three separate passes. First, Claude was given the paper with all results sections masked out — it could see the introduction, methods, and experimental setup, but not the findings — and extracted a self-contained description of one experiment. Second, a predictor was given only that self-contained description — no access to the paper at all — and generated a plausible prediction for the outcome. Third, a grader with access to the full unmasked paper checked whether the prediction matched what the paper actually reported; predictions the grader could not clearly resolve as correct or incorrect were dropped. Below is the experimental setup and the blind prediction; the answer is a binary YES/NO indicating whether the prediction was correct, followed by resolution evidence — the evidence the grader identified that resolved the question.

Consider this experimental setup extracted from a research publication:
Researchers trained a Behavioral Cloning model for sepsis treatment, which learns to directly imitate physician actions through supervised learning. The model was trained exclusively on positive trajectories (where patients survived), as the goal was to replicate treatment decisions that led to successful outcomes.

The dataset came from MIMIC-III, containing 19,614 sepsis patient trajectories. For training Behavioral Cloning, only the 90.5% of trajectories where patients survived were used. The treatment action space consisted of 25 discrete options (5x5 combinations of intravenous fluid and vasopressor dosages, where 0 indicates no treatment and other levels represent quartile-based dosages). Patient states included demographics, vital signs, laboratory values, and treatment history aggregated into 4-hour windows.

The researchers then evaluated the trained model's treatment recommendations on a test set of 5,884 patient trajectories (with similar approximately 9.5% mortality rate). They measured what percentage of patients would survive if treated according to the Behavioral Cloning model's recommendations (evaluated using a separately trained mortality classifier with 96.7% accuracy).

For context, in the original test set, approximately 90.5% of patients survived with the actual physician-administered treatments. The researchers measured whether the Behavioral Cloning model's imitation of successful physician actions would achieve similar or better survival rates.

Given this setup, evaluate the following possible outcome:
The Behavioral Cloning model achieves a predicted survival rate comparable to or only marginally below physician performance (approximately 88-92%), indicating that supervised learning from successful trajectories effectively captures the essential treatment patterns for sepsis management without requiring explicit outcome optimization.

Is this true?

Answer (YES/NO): NO